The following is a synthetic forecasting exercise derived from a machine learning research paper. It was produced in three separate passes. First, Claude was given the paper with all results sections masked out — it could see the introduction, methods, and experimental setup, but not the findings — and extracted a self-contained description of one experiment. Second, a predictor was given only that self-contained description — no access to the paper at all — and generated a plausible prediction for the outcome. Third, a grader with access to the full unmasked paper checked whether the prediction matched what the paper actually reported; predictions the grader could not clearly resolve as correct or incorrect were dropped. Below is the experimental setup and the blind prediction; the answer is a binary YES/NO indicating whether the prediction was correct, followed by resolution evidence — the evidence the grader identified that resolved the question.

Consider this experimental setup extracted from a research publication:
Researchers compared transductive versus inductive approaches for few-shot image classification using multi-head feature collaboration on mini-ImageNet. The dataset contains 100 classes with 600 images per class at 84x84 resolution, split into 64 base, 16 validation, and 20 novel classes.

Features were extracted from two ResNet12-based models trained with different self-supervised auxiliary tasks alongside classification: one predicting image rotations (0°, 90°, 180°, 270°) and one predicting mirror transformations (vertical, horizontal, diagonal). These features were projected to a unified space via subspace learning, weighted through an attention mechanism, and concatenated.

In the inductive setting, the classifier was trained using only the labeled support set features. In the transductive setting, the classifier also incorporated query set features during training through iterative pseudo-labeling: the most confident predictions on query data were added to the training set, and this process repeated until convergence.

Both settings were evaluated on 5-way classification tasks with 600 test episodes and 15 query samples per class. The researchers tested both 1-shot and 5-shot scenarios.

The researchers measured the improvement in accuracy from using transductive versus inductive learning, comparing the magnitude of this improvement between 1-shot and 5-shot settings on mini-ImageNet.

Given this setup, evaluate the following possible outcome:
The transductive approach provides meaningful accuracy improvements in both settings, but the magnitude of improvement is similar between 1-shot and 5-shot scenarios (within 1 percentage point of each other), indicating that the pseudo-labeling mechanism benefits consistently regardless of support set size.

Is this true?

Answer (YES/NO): NO